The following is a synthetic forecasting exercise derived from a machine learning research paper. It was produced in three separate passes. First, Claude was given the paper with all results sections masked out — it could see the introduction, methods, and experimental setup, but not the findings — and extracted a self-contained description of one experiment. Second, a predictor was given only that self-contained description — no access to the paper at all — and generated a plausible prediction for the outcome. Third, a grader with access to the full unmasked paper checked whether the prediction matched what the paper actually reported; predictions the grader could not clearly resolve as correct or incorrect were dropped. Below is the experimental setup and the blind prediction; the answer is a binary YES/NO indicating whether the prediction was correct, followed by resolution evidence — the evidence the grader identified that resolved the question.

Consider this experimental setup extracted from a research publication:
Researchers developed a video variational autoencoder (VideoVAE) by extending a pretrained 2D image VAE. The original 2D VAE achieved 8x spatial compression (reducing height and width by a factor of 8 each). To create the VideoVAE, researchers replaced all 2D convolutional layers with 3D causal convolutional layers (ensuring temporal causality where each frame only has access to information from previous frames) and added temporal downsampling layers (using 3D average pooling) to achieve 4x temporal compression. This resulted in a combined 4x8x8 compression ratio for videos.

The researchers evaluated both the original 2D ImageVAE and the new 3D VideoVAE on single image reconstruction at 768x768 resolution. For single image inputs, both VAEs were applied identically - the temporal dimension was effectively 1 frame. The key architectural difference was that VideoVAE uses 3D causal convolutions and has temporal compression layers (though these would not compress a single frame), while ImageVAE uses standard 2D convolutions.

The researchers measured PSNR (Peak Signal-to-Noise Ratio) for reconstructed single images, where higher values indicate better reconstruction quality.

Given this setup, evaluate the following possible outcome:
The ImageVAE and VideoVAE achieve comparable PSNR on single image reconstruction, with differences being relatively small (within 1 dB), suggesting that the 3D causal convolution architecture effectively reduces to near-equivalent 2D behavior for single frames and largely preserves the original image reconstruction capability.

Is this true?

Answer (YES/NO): NO